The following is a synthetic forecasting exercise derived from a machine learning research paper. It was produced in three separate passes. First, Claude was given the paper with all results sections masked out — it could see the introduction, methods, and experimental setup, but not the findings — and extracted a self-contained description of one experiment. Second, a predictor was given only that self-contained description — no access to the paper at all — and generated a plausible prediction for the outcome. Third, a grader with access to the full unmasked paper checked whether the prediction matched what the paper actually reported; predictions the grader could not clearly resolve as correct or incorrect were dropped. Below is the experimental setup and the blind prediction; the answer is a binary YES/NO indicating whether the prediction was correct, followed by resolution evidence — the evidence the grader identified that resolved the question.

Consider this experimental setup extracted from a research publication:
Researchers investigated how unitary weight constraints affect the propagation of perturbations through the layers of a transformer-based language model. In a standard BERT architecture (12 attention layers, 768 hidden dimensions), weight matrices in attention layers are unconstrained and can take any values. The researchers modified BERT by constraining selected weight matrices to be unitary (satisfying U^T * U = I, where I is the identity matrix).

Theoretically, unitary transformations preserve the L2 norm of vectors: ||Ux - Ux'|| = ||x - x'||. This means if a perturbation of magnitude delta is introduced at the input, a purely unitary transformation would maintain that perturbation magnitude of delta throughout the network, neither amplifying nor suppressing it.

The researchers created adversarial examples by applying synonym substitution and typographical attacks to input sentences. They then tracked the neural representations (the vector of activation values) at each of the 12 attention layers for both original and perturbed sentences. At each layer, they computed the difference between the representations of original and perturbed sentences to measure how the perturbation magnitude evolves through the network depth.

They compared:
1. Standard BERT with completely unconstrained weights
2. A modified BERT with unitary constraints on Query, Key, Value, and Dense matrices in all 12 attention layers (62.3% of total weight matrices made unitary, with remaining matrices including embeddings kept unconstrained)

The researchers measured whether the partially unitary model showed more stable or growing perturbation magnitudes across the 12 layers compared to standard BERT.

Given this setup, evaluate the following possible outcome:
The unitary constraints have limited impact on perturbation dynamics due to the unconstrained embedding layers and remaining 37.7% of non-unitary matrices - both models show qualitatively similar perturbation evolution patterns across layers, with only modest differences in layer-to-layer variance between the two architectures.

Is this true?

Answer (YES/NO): NO